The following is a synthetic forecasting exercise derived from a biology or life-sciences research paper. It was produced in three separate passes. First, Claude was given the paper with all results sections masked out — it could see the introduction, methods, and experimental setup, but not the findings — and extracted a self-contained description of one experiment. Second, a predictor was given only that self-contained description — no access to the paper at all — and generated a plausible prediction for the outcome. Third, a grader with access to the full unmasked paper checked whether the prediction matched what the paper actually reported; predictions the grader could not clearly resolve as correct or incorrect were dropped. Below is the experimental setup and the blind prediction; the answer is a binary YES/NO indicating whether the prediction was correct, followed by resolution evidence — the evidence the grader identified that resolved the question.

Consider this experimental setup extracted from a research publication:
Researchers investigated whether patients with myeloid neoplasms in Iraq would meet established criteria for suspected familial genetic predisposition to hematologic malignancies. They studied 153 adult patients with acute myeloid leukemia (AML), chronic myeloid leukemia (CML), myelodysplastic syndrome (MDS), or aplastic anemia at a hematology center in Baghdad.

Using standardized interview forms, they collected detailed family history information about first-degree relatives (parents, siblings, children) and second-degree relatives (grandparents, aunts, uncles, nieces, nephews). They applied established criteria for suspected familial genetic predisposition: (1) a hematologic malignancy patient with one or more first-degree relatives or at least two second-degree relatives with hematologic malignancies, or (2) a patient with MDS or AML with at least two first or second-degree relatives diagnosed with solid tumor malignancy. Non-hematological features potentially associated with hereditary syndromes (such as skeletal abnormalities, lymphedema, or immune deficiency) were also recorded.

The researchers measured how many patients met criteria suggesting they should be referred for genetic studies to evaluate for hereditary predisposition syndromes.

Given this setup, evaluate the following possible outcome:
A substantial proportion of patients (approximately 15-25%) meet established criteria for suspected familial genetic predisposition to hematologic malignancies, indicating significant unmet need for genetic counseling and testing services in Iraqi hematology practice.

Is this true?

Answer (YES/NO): NO